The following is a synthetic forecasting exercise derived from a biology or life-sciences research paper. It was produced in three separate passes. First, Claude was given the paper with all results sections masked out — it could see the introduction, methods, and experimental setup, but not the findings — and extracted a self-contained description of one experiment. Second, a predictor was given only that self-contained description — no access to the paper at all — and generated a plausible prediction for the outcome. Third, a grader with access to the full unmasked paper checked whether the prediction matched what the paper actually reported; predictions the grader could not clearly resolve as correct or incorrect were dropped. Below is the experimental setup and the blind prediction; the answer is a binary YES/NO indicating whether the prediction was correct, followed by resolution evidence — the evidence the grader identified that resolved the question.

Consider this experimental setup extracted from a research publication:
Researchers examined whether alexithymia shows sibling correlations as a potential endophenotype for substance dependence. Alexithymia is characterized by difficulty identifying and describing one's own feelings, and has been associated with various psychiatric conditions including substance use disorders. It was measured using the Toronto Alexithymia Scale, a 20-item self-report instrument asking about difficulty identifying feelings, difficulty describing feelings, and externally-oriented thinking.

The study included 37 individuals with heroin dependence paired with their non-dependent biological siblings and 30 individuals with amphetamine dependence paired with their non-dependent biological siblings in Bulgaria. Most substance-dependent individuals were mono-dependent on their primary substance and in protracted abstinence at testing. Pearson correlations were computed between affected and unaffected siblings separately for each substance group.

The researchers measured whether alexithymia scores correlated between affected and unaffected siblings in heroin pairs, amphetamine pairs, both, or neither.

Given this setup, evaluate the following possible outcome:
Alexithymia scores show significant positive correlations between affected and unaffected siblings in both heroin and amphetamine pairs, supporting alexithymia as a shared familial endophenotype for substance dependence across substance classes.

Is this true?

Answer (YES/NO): NO